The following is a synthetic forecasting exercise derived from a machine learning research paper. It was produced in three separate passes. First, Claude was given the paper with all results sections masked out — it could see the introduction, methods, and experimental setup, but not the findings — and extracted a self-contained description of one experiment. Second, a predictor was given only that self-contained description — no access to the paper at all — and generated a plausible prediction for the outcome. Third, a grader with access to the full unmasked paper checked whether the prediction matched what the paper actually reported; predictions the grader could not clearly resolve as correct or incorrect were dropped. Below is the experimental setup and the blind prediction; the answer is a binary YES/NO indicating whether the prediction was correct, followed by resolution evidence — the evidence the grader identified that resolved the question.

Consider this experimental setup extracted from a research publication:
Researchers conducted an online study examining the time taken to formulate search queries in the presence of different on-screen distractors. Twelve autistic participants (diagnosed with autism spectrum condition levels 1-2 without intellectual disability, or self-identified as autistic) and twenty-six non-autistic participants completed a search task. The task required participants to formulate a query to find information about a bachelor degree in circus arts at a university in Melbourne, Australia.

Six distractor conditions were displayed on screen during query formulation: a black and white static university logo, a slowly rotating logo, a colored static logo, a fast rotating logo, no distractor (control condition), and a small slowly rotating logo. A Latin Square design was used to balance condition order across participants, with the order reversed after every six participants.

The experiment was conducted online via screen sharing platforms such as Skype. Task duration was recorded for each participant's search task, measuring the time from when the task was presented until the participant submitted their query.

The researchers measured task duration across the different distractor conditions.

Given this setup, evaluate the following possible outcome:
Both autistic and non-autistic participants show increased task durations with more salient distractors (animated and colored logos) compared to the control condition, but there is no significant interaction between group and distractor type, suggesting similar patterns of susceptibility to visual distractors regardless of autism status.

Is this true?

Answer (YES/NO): NO